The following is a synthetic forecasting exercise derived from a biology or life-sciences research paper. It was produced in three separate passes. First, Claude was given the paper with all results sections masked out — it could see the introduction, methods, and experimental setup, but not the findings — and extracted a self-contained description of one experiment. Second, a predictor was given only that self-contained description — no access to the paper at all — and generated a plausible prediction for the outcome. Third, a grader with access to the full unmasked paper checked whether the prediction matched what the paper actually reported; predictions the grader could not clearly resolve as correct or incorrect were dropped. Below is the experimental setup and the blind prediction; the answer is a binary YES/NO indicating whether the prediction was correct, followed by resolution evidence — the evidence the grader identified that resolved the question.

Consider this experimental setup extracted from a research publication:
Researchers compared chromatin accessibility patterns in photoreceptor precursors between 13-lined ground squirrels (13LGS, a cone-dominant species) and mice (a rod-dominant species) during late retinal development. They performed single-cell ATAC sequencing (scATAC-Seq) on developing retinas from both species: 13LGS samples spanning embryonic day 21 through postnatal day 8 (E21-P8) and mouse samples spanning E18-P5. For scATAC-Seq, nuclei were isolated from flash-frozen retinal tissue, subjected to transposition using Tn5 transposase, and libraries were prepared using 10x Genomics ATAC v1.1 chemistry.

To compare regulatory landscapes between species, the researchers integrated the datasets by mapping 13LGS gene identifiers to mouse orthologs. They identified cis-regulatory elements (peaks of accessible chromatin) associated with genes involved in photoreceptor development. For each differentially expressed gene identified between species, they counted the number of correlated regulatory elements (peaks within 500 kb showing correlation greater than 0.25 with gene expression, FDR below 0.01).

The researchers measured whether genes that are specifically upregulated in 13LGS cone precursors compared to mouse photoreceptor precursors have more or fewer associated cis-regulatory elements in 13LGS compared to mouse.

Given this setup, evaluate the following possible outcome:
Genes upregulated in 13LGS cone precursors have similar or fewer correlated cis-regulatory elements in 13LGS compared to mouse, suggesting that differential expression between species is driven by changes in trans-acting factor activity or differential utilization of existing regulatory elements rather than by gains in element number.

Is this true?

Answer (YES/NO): NO